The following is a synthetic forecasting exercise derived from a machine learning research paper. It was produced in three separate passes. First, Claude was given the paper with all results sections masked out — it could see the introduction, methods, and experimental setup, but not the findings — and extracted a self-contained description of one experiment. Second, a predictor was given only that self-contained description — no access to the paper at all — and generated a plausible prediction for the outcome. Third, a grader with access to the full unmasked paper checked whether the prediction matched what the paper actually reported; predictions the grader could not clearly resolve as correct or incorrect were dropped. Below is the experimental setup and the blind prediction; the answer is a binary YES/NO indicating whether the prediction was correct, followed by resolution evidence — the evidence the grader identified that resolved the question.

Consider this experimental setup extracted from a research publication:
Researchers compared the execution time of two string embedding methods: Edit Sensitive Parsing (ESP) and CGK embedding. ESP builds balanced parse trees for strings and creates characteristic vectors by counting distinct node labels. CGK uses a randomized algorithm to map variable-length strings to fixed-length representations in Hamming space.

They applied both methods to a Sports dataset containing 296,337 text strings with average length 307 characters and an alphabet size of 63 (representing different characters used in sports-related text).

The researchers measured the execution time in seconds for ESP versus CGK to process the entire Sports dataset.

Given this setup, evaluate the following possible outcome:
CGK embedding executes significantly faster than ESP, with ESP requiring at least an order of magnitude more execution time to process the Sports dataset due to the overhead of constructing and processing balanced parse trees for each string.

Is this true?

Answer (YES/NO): NO